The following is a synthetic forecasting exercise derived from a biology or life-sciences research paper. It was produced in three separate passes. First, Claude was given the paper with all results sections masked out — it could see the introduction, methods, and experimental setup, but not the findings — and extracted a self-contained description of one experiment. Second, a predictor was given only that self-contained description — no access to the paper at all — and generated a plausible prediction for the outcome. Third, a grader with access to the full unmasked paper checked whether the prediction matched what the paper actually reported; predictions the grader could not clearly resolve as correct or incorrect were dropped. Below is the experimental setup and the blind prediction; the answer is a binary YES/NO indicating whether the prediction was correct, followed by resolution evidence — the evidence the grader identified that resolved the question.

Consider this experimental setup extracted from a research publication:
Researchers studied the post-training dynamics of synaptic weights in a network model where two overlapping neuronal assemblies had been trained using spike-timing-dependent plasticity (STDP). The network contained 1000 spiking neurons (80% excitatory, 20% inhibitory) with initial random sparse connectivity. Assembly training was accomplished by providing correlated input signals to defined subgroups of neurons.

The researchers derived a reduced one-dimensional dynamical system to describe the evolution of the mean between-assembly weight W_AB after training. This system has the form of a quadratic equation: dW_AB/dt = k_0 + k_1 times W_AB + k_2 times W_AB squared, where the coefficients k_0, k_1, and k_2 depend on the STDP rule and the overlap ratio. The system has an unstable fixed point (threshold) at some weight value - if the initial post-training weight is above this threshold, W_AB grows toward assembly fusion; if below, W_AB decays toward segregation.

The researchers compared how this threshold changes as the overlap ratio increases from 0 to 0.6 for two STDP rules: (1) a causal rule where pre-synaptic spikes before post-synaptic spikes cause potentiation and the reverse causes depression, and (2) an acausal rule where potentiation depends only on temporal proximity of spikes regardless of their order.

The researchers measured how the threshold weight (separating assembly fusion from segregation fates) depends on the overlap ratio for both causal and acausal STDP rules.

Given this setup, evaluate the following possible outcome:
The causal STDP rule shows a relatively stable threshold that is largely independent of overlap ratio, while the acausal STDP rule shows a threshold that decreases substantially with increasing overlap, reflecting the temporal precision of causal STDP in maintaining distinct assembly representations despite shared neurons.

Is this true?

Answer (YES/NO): YES